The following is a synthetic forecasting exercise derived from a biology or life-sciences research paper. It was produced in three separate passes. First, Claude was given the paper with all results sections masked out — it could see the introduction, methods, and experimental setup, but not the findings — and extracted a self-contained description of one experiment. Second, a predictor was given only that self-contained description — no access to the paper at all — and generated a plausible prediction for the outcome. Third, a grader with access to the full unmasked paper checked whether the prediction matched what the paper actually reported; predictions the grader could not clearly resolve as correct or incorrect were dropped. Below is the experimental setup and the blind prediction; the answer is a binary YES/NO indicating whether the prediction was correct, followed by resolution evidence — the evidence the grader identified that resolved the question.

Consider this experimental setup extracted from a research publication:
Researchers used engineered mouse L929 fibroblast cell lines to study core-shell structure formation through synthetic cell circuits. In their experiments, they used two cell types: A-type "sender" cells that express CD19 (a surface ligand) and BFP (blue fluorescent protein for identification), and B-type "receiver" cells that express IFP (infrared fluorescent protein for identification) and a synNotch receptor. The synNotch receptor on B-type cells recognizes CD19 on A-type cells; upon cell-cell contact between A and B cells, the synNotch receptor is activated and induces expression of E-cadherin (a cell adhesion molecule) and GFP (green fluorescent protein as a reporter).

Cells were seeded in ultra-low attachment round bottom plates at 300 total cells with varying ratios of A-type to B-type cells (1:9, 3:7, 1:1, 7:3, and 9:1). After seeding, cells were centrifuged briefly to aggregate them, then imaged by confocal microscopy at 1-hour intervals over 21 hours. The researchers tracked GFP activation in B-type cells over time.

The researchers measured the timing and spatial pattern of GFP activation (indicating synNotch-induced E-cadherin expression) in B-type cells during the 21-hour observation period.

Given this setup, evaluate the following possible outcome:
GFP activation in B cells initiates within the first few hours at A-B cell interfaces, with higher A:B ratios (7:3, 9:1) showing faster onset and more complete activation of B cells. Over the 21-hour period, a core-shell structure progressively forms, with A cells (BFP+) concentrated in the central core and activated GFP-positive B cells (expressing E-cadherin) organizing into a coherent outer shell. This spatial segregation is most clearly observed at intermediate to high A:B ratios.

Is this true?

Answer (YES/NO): NO